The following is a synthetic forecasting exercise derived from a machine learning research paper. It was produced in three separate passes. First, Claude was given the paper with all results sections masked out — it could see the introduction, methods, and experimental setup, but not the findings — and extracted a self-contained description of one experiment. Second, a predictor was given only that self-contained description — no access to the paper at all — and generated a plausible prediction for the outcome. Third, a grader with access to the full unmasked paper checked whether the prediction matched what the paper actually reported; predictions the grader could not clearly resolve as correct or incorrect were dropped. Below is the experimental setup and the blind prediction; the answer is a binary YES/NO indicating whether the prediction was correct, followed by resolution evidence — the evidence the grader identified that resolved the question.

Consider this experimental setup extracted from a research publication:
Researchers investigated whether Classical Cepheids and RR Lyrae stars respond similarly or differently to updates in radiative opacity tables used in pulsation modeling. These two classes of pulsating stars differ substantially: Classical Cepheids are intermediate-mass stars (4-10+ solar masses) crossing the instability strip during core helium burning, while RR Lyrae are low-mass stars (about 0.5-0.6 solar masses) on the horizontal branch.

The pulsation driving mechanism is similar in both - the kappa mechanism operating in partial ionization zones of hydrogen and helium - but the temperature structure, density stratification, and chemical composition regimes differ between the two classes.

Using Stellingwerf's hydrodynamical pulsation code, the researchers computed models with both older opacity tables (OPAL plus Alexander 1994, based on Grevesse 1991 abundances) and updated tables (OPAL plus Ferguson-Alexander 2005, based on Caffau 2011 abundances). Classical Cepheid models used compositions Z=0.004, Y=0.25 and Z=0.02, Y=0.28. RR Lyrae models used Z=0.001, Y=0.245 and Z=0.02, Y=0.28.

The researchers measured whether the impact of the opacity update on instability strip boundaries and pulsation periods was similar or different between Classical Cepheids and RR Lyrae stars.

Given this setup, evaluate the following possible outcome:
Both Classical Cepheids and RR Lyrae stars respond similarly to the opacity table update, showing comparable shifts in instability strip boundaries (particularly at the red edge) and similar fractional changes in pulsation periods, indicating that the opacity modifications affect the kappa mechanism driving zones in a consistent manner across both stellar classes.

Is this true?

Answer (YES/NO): YES